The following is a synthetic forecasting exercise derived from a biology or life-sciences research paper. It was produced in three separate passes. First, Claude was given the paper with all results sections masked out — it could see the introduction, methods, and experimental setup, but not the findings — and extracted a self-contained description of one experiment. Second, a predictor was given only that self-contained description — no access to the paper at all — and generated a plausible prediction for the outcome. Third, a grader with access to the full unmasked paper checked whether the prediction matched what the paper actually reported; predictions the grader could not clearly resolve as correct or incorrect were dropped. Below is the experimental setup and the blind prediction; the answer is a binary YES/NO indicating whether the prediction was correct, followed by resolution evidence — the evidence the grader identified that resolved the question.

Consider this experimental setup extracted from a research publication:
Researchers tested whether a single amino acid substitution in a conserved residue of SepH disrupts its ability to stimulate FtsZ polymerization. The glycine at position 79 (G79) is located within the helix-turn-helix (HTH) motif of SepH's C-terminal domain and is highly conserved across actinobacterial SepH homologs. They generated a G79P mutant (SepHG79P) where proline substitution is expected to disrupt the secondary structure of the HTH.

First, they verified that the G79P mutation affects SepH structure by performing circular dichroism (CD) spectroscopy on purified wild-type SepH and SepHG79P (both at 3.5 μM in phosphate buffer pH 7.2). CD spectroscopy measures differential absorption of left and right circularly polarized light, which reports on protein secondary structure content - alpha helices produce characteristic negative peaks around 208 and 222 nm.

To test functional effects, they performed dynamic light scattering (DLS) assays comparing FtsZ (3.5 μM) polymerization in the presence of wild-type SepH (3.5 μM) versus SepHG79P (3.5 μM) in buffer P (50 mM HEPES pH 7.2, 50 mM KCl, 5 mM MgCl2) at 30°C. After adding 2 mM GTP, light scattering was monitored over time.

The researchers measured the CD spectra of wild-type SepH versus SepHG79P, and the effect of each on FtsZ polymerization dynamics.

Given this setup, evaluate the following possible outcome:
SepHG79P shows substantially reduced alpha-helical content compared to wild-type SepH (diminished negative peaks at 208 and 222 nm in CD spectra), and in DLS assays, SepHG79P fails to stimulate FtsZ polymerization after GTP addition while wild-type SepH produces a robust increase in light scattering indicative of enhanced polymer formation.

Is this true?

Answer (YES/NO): NO